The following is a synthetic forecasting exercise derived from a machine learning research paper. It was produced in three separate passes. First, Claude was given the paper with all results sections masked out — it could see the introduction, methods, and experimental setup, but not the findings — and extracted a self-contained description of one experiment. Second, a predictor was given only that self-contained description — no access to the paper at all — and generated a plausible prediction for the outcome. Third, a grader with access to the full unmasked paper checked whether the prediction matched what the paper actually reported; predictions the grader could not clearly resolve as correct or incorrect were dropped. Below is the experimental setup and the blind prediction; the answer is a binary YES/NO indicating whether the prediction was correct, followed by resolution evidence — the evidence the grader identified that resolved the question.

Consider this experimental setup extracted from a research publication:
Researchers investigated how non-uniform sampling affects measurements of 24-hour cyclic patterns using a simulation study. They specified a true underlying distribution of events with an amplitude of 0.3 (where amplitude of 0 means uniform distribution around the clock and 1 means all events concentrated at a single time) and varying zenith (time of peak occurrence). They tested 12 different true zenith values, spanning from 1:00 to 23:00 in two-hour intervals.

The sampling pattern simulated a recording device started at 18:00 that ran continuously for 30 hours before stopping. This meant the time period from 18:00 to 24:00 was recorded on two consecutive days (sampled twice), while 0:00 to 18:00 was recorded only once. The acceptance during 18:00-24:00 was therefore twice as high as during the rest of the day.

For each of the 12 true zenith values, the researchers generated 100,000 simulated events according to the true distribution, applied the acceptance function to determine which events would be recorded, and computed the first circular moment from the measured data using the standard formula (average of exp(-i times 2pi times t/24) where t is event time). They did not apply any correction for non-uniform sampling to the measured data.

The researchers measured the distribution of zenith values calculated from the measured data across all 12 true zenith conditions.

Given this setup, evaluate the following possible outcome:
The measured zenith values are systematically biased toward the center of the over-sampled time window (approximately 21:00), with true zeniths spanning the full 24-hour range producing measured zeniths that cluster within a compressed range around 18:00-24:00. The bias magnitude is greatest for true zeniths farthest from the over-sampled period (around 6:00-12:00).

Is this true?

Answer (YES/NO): NO